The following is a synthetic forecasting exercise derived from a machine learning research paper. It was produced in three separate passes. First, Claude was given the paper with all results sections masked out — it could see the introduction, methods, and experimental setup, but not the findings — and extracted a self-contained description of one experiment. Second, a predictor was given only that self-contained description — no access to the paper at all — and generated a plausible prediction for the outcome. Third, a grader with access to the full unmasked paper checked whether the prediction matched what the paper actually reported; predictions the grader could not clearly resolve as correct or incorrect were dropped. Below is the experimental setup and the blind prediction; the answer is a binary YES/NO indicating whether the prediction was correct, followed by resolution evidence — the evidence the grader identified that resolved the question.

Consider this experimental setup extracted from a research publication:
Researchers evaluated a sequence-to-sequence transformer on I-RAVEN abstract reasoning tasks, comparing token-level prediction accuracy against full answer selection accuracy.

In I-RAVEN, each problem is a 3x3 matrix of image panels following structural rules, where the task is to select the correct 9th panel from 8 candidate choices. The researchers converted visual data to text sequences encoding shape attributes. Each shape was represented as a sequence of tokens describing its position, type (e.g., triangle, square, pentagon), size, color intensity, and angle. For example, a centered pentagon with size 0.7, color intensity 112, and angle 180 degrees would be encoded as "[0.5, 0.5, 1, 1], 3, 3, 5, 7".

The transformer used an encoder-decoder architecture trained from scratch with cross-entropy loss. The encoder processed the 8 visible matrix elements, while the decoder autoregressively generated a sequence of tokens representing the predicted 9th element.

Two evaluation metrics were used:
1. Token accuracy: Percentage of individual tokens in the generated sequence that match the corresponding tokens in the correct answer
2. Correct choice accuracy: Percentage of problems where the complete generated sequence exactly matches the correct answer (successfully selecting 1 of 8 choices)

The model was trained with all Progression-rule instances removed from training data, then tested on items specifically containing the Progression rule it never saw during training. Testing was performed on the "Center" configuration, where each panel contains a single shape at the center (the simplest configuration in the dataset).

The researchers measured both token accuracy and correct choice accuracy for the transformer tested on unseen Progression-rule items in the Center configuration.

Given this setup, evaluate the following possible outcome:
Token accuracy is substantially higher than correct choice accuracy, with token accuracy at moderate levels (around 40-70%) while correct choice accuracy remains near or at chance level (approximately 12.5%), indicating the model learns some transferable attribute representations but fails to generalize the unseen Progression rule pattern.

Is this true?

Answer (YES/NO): NO